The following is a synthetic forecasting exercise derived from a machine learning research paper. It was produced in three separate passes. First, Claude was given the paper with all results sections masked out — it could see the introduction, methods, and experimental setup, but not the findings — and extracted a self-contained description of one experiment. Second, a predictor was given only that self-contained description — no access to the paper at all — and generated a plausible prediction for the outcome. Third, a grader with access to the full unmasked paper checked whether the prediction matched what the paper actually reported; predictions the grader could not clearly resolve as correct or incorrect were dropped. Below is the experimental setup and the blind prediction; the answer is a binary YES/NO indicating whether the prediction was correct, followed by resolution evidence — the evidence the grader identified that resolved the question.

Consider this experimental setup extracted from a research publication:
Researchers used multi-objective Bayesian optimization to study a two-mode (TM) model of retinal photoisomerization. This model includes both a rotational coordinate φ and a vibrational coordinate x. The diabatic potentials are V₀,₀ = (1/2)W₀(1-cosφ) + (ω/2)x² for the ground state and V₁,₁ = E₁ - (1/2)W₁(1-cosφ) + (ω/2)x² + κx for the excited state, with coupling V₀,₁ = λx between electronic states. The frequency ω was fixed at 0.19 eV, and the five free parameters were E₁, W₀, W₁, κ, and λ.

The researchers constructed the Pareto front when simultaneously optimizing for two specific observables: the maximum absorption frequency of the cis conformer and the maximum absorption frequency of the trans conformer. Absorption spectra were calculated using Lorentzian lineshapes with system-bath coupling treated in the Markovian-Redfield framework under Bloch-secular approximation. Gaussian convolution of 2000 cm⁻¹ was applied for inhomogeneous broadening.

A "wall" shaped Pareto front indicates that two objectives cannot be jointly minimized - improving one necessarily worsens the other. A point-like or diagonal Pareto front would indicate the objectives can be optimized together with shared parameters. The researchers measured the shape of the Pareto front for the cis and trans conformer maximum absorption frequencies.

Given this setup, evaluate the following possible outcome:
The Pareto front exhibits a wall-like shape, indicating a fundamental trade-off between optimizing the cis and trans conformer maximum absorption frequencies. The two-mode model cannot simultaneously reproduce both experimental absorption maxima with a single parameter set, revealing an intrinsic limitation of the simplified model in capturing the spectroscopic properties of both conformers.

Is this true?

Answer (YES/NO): YES